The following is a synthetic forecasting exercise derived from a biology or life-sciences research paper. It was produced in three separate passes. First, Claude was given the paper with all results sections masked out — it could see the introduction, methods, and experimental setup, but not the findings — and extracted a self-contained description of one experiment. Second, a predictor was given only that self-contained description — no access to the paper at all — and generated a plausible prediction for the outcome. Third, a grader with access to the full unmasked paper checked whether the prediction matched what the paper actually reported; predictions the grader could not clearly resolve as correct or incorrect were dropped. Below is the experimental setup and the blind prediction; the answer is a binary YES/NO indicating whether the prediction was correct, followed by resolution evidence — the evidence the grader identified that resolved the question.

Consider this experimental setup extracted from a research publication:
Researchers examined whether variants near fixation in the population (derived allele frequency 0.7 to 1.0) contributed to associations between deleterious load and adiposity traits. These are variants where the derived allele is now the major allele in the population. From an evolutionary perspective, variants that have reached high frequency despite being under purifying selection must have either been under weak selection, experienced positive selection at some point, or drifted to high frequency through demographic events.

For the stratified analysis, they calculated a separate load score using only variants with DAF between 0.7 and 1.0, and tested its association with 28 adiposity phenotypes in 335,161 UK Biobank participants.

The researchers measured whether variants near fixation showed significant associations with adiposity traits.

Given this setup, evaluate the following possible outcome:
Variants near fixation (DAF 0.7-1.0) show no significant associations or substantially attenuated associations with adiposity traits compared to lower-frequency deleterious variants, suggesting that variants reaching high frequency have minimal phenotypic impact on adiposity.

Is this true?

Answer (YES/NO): YES